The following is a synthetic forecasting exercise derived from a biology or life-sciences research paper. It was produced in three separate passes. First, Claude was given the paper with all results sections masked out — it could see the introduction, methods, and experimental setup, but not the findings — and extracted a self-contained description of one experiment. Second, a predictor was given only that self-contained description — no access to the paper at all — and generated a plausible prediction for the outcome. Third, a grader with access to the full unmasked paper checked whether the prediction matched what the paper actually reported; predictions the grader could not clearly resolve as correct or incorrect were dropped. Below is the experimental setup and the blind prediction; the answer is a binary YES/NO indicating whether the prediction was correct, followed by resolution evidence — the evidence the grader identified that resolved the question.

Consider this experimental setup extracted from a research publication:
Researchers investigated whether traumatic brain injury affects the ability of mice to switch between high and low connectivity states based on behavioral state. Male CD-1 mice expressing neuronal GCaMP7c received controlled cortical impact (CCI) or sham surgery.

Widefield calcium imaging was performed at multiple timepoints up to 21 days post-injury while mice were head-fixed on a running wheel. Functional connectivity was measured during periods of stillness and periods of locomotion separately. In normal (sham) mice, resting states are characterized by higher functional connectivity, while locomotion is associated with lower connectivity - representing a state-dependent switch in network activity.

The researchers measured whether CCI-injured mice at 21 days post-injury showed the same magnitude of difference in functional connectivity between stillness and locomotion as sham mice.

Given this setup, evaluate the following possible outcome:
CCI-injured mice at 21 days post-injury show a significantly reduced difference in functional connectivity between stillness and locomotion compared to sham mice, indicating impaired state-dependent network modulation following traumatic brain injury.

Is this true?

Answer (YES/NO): YES